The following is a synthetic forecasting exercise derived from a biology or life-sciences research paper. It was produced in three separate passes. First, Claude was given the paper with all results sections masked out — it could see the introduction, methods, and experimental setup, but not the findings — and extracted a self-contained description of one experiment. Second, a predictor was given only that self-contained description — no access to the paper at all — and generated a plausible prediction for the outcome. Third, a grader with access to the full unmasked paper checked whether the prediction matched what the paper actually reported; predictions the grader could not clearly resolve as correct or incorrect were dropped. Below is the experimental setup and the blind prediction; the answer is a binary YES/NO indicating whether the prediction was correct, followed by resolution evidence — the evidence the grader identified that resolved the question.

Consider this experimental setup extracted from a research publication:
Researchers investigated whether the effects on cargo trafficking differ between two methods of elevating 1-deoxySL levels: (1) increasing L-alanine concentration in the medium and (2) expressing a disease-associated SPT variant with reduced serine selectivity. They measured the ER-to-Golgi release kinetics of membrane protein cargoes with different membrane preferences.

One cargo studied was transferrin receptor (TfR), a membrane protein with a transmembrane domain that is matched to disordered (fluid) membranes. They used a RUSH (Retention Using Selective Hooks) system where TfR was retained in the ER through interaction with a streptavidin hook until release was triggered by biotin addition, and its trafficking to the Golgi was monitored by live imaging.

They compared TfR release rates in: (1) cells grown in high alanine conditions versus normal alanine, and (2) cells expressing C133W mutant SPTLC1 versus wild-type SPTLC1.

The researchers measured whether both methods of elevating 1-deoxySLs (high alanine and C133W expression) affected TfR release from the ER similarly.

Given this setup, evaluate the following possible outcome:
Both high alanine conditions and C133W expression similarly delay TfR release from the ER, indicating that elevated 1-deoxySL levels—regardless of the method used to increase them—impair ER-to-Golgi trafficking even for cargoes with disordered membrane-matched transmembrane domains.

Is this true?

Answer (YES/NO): NO